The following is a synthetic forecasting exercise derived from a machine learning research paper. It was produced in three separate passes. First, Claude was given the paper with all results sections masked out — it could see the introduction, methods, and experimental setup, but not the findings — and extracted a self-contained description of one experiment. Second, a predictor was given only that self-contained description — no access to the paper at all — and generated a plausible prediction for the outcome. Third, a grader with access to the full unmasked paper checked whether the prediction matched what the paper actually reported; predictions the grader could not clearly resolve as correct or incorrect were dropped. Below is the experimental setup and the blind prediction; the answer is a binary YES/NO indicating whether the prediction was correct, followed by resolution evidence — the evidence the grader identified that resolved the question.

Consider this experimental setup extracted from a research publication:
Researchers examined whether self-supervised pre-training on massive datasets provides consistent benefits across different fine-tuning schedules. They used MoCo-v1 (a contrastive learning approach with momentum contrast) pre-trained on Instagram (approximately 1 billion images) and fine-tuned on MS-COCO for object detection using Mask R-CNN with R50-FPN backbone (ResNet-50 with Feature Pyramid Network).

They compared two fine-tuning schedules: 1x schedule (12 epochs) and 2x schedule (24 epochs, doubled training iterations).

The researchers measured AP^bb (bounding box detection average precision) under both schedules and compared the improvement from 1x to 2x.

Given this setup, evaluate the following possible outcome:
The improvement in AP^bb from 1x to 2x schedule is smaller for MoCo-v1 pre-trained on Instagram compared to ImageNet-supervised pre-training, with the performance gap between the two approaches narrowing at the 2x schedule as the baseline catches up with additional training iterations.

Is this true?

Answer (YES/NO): NO